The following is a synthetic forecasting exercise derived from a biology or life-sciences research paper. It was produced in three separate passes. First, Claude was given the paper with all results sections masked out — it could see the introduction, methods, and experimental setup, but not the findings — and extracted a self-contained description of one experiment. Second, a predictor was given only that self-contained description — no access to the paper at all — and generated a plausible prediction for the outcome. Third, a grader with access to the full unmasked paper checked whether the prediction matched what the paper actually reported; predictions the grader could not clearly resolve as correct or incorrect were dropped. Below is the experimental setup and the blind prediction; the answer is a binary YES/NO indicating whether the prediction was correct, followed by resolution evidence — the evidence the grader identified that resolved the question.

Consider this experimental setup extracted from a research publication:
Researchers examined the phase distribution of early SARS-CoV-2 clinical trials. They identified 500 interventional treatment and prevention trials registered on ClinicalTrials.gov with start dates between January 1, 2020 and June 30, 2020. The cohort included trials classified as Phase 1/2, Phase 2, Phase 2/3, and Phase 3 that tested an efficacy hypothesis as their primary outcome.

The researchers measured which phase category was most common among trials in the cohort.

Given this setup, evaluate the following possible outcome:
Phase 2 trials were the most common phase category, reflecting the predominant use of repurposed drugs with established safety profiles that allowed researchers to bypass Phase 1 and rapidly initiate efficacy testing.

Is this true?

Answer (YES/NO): YES